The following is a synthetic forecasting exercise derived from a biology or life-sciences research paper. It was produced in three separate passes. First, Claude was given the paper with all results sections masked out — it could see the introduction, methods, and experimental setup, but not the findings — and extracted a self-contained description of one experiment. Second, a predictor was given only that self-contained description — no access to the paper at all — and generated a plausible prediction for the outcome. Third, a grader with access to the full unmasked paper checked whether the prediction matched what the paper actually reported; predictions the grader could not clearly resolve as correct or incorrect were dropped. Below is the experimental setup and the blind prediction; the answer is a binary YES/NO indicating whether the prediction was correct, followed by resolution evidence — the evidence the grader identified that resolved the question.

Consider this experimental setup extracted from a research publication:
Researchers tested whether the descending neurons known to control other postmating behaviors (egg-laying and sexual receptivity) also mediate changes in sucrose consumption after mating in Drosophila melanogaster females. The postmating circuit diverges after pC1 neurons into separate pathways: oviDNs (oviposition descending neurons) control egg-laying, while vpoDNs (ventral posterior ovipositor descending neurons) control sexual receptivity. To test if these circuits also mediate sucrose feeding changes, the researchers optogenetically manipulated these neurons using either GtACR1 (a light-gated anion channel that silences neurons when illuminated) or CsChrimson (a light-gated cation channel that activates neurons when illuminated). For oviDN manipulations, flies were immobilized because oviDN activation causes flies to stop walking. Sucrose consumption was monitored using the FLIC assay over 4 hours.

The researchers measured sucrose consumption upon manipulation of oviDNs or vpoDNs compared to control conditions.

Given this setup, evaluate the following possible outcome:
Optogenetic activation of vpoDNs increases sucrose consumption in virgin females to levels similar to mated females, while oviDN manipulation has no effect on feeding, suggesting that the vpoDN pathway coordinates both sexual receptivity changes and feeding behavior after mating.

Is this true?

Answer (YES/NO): NO